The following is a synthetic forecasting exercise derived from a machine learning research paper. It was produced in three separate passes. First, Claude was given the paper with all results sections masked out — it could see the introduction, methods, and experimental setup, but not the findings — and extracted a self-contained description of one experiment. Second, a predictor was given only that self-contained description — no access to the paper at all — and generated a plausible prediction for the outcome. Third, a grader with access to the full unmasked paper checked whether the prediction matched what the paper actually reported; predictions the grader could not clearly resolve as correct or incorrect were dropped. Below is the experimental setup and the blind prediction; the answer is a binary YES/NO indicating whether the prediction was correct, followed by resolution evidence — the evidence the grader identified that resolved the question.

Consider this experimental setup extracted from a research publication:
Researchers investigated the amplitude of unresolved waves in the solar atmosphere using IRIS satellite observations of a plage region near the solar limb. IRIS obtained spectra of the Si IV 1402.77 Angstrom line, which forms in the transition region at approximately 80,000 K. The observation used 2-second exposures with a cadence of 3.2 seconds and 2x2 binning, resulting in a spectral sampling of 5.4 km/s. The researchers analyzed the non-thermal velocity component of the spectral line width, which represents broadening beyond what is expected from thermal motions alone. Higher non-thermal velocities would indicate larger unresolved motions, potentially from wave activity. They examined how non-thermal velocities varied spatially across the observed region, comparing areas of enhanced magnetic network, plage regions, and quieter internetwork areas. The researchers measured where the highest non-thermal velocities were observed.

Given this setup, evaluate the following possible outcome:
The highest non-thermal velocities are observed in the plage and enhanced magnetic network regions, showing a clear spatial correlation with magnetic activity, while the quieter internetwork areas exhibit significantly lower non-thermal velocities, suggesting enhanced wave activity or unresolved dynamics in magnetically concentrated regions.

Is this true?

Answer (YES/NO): YES